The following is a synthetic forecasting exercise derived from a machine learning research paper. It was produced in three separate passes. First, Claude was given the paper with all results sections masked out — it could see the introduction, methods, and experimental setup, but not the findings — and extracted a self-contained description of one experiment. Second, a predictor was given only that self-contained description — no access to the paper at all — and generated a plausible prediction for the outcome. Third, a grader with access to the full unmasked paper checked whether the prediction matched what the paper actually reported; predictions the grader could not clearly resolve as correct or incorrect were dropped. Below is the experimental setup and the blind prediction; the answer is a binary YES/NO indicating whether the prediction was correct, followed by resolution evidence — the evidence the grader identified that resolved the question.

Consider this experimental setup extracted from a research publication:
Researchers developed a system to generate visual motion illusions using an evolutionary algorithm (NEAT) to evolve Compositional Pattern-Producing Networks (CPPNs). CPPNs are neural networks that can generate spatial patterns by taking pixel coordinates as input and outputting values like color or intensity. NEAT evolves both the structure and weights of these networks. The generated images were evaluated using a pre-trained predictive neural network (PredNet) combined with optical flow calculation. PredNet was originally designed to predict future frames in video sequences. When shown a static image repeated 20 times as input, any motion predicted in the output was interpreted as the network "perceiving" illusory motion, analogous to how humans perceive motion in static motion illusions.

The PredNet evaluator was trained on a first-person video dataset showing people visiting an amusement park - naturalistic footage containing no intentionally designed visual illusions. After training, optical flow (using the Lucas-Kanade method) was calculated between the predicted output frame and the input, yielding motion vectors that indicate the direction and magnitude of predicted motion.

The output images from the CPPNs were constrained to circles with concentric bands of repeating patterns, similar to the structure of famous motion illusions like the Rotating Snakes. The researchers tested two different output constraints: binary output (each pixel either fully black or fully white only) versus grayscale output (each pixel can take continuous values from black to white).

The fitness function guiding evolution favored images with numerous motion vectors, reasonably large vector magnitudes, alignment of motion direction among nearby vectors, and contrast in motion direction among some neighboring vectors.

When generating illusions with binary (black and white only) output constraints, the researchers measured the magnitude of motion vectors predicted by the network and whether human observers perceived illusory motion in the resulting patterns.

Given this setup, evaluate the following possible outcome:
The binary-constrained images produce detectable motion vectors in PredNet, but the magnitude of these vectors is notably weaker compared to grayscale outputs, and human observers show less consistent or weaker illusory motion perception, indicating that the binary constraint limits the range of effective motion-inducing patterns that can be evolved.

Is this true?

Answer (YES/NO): YES